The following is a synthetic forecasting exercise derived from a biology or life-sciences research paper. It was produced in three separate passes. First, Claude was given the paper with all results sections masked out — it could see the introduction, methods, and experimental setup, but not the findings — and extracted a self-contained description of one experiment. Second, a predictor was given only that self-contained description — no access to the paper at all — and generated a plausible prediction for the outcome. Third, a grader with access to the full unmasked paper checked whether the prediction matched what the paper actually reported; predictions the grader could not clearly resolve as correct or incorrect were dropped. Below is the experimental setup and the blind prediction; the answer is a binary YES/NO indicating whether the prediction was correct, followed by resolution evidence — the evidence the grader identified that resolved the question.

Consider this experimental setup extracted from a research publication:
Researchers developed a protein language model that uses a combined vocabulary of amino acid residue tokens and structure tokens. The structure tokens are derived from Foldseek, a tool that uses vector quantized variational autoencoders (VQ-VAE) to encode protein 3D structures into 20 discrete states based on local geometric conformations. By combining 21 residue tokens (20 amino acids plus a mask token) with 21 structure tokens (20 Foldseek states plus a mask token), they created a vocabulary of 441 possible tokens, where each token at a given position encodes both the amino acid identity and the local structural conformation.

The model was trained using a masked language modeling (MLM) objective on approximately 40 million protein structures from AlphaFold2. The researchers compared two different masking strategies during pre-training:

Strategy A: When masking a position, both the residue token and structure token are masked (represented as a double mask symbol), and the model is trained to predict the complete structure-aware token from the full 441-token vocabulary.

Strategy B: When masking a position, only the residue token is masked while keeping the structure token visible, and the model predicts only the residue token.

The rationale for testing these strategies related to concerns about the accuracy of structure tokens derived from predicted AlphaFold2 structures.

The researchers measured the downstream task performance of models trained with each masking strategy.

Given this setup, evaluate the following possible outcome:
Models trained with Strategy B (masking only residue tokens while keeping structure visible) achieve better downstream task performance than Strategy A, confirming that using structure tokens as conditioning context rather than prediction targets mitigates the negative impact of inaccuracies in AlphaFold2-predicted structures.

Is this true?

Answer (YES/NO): YES